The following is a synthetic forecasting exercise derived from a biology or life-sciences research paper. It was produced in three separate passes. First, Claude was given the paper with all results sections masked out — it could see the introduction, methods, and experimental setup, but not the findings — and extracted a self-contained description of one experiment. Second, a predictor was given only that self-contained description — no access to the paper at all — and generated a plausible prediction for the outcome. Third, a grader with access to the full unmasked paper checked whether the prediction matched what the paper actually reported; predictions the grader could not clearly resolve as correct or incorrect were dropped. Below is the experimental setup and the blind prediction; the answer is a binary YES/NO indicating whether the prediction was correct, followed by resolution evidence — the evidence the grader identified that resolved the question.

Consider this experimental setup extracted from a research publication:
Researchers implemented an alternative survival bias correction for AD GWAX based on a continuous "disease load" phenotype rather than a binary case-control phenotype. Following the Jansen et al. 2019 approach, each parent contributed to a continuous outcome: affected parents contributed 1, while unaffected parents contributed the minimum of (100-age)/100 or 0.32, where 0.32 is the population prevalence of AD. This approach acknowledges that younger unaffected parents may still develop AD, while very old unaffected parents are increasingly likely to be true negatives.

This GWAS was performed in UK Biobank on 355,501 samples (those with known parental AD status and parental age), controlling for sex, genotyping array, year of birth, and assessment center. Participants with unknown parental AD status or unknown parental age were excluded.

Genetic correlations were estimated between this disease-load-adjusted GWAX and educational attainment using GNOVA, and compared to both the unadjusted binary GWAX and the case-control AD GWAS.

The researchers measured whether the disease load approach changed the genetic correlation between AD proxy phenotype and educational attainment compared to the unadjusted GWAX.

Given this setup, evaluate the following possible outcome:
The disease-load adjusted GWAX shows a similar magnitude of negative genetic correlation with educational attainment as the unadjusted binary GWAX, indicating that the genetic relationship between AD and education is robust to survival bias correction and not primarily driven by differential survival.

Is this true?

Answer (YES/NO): NO